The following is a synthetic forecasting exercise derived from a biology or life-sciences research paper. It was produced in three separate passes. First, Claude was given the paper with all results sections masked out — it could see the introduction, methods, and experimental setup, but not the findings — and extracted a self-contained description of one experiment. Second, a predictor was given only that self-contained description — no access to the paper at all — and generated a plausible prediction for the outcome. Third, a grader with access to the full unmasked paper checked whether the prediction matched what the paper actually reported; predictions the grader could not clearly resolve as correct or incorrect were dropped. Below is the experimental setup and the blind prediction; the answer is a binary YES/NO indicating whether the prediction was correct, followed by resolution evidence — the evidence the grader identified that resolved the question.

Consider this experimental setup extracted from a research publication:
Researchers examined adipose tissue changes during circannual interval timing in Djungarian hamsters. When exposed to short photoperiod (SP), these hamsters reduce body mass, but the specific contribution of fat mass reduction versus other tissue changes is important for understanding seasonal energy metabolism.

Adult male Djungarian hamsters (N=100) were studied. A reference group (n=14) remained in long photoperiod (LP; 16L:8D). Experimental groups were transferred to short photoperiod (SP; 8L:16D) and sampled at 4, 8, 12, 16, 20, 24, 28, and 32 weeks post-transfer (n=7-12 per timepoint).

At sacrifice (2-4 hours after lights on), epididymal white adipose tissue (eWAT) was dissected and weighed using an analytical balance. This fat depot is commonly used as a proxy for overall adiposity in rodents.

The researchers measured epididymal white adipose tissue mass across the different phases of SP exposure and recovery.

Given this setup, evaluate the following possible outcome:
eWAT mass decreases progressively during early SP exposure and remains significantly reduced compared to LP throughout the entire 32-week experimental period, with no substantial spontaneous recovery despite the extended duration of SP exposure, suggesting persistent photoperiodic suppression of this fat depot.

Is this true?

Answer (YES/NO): NO